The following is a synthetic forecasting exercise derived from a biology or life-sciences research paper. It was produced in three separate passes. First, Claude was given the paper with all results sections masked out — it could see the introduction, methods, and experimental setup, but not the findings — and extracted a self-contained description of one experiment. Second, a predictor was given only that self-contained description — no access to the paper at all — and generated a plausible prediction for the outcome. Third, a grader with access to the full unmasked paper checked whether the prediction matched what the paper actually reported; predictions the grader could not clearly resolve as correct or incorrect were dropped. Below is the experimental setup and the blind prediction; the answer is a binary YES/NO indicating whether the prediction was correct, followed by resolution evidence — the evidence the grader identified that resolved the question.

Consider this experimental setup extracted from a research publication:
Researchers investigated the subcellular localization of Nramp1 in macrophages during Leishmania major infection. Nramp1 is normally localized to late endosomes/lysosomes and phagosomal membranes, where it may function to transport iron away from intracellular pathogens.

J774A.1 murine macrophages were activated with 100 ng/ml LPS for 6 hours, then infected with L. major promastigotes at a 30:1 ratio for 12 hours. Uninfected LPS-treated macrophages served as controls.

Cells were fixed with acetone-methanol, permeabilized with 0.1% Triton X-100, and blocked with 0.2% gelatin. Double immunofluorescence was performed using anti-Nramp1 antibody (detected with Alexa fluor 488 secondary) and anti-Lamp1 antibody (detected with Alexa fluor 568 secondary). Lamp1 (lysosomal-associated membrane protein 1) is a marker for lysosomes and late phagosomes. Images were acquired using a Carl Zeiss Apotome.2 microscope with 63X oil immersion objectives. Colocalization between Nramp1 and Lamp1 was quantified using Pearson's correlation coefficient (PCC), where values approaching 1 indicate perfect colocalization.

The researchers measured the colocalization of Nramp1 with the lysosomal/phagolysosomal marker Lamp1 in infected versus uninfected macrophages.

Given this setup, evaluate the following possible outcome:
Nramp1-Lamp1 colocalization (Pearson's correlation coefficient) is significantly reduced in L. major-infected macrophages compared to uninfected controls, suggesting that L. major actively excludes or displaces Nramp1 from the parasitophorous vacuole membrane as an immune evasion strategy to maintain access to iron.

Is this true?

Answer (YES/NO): NO